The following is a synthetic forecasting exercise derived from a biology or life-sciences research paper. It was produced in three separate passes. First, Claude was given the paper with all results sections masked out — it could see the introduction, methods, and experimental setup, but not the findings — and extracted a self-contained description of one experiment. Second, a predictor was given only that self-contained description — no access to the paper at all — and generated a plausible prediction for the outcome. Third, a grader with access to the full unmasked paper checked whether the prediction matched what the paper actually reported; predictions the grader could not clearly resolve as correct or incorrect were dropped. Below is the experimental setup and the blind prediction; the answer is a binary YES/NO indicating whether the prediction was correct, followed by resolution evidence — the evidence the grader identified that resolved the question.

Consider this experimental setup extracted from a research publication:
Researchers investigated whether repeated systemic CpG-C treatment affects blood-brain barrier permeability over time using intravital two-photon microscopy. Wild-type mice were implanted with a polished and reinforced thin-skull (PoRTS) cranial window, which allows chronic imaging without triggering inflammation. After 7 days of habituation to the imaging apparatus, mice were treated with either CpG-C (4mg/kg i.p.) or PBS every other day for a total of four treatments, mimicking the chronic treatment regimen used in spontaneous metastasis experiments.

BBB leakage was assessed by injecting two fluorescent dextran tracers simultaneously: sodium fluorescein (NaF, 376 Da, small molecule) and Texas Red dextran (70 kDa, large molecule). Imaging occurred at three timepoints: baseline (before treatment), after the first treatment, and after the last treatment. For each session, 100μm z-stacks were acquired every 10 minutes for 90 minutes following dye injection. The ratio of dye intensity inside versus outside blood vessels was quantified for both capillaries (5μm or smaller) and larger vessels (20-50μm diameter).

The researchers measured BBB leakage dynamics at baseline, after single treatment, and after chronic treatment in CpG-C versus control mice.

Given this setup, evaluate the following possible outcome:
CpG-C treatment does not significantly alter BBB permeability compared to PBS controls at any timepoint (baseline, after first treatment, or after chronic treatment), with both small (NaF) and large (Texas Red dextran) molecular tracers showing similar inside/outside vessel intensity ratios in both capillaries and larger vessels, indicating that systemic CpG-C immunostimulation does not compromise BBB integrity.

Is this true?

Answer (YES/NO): YES